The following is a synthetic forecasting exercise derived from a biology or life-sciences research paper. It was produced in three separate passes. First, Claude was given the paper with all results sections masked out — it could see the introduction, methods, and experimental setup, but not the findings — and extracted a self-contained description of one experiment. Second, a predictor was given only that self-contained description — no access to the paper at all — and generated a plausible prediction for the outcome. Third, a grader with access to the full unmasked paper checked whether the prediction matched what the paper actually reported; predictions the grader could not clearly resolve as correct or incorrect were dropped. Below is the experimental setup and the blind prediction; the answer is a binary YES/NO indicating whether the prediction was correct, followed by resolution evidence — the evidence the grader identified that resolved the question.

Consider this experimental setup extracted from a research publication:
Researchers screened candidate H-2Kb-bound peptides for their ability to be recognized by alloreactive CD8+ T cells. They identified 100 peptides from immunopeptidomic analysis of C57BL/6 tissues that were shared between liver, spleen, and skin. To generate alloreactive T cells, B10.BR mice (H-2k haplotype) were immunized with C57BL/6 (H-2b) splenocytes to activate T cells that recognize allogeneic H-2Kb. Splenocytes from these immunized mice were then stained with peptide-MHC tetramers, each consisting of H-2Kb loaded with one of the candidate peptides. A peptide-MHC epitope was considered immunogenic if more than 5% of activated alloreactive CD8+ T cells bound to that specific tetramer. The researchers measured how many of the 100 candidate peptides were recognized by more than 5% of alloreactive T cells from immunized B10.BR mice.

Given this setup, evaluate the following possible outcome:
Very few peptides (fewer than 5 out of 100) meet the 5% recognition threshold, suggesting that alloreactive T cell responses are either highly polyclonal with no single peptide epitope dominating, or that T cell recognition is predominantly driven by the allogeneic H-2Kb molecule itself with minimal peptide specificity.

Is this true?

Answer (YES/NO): NO